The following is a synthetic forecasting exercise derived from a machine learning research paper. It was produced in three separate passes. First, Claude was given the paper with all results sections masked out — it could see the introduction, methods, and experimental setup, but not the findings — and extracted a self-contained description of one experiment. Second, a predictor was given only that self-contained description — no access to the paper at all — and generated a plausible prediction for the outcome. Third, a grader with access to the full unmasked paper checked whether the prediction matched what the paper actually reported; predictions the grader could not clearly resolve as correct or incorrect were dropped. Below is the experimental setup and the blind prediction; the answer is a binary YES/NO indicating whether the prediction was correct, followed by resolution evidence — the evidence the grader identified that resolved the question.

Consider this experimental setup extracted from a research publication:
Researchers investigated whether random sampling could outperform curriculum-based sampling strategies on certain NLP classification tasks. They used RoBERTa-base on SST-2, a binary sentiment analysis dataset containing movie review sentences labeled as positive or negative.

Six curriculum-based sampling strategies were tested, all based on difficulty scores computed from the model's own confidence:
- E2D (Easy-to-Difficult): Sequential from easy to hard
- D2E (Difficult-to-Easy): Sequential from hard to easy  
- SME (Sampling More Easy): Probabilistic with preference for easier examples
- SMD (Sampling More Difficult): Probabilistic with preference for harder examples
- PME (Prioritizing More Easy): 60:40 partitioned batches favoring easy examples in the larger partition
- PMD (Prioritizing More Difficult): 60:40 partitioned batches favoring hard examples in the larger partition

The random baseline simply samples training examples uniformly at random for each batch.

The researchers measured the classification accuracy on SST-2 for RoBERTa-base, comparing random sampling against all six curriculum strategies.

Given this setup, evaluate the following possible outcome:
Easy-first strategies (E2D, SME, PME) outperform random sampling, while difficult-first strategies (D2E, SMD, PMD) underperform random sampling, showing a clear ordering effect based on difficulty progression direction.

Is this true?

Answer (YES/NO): NO